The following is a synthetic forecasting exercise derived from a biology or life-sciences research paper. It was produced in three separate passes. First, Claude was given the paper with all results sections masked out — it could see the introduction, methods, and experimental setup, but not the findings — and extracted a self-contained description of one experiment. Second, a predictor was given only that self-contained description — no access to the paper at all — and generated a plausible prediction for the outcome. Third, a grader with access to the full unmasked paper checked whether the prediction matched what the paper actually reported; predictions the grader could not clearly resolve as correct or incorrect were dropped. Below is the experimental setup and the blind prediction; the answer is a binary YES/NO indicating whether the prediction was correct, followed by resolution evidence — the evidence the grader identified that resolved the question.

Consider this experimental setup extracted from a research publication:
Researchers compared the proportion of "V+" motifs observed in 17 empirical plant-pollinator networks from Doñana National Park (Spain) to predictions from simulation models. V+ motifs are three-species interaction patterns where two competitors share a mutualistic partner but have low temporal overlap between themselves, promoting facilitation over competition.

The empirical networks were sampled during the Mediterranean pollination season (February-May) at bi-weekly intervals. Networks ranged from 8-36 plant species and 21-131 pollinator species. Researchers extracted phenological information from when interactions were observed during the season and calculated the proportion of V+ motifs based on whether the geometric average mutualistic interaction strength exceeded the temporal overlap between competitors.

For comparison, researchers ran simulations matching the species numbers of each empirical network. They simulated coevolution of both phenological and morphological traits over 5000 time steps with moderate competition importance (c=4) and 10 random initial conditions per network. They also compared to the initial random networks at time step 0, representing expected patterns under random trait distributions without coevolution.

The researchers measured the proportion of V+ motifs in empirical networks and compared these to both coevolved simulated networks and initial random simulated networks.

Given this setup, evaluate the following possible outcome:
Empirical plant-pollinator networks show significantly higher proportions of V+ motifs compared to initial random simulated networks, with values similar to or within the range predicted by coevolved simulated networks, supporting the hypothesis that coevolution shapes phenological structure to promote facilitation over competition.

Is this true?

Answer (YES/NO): YES